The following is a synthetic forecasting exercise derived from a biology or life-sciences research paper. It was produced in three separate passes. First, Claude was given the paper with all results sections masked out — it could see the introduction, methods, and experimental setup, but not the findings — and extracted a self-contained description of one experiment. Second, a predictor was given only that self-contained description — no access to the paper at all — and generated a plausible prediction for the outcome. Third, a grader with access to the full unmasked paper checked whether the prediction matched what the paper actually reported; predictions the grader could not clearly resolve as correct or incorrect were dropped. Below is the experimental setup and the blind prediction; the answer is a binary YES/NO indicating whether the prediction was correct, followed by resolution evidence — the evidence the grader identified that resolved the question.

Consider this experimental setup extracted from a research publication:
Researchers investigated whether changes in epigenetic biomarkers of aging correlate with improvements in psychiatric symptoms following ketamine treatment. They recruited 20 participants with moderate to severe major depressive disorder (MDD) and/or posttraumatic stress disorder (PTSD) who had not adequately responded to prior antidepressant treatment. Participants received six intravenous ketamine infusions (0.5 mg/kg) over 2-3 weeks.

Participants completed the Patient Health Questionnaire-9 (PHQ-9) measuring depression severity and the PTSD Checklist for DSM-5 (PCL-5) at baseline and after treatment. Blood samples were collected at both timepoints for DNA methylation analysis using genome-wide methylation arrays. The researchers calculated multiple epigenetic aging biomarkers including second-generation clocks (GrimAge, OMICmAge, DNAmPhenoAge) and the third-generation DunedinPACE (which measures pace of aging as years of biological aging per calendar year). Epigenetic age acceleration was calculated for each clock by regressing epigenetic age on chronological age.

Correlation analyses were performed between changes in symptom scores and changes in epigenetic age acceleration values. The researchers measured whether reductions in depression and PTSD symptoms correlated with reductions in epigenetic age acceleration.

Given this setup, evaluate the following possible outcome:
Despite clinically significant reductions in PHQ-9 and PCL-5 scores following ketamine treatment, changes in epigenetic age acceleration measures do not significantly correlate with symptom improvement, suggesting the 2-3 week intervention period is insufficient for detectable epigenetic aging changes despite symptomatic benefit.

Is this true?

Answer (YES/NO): NO